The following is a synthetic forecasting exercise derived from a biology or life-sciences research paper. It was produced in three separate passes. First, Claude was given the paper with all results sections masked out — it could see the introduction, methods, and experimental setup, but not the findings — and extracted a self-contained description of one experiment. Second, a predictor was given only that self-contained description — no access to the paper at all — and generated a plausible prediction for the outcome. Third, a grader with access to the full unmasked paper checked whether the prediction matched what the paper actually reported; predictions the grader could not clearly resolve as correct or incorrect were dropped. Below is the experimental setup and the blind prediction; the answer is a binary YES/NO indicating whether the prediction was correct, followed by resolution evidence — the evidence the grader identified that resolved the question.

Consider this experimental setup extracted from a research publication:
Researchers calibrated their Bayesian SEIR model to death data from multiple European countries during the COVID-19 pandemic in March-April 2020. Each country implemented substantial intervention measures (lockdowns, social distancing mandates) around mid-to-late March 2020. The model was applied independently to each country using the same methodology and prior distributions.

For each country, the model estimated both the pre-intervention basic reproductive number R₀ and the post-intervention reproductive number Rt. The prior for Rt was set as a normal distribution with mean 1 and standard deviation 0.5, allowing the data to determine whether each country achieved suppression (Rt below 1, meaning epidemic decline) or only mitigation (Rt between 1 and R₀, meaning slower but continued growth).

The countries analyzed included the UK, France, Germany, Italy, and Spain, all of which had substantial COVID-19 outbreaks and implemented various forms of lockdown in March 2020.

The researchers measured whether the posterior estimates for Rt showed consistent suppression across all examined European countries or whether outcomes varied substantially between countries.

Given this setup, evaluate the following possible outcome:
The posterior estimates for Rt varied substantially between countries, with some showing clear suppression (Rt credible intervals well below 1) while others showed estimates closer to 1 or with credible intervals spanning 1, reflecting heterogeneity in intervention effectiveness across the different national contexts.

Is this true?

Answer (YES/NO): NO